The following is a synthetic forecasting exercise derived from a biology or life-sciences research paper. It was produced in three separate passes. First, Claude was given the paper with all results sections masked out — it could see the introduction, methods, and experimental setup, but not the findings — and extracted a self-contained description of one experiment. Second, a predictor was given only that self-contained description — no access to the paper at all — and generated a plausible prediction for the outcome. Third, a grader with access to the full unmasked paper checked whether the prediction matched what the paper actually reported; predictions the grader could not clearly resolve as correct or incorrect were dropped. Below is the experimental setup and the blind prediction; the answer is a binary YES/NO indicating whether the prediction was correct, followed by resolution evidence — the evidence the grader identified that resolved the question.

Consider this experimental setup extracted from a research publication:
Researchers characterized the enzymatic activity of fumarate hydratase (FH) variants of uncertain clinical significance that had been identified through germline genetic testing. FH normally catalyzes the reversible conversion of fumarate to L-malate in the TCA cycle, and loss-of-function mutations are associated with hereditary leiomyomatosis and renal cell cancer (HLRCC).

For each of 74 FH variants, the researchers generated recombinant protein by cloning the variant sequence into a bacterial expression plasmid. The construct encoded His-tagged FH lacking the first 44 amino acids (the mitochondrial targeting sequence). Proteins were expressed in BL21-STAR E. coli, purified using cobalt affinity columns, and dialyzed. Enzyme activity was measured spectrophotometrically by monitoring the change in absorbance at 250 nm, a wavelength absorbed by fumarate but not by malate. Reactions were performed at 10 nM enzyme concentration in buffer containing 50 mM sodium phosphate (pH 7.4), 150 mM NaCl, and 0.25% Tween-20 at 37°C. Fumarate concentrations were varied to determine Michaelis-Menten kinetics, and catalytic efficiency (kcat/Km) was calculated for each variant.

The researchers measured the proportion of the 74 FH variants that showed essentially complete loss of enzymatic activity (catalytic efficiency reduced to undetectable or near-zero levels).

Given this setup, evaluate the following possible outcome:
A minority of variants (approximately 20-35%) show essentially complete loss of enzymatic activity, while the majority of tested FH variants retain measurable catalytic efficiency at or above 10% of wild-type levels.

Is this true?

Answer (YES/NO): NO